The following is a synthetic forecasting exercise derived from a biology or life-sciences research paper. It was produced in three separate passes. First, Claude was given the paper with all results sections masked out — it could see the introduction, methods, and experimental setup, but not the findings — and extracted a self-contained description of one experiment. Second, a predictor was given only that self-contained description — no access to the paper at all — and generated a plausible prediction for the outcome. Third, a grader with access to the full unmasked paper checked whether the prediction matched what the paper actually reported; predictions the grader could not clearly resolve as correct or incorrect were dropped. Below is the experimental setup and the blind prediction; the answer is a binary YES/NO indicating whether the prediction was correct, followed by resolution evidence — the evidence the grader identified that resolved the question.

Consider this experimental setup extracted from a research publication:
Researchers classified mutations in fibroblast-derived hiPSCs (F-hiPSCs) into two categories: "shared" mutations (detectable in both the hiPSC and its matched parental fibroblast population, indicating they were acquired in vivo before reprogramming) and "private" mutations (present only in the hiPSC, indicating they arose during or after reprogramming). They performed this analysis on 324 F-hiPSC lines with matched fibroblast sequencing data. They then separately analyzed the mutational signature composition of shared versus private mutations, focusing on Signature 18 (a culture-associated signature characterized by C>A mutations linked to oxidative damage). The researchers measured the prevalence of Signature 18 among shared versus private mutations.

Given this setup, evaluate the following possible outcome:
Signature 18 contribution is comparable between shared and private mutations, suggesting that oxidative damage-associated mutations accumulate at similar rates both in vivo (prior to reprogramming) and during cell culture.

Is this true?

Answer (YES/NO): NO